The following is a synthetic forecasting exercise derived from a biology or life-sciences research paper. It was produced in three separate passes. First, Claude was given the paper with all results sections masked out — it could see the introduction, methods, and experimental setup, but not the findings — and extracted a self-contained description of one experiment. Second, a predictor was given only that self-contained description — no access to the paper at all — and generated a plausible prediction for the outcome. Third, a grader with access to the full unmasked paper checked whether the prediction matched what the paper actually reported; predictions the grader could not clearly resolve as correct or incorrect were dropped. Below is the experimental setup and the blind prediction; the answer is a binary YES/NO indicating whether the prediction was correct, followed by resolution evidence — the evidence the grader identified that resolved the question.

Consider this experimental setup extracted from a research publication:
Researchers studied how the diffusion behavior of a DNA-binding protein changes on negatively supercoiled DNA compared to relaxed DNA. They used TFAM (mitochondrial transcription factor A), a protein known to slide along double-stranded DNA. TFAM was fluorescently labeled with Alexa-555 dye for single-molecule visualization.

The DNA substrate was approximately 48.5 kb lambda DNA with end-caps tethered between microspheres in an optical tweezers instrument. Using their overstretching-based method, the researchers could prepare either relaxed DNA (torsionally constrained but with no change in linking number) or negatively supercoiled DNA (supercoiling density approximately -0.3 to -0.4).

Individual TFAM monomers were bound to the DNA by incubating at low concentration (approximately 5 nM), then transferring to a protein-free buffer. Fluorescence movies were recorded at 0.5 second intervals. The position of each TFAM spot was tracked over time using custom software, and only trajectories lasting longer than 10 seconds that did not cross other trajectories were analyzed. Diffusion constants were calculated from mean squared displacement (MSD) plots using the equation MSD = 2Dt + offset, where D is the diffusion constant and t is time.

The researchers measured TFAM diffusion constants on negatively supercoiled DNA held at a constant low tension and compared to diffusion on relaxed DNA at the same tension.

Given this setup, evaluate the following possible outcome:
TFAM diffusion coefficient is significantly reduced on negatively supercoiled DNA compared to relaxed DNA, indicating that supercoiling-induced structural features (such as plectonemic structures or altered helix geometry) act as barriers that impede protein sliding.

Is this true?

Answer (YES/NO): YES